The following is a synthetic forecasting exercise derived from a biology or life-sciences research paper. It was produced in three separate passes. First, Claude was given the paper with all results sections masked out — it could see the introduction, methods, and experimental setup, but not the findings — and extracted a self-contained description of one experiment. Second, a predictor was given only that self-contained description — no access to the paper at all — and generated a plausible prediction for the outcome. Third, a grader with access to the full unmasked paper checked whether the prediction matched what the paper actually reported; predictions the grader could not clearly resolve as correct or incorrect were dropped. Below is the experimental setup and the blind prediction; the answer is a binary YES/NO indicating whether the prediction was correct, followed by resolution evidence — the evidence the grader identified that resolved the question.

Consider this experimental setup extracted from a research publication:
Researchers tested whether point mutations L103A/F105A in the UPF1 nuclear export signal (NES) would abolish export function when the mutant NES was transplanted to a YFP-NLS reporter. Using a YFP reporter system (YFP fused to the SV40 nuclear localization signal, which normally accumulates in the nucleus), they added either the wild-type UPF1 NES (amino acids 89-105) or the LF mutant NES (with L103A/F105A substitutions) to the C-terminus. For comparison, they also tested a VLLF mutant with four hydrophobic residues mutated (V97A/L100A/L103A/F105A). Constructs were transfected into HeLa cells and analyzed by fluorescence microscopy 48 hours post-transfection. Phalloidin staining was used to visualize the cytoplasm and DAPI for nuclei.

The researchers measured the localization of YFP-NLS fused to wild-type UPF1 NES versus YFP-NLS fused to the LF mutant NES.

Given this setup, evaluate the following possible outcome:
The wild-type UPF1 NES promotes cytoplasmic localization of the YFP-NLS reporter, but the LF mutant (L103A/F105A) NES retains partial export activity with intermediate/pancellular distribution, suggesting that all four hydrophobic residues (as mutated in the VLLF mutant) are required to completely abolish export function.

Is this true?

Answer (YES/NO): NO